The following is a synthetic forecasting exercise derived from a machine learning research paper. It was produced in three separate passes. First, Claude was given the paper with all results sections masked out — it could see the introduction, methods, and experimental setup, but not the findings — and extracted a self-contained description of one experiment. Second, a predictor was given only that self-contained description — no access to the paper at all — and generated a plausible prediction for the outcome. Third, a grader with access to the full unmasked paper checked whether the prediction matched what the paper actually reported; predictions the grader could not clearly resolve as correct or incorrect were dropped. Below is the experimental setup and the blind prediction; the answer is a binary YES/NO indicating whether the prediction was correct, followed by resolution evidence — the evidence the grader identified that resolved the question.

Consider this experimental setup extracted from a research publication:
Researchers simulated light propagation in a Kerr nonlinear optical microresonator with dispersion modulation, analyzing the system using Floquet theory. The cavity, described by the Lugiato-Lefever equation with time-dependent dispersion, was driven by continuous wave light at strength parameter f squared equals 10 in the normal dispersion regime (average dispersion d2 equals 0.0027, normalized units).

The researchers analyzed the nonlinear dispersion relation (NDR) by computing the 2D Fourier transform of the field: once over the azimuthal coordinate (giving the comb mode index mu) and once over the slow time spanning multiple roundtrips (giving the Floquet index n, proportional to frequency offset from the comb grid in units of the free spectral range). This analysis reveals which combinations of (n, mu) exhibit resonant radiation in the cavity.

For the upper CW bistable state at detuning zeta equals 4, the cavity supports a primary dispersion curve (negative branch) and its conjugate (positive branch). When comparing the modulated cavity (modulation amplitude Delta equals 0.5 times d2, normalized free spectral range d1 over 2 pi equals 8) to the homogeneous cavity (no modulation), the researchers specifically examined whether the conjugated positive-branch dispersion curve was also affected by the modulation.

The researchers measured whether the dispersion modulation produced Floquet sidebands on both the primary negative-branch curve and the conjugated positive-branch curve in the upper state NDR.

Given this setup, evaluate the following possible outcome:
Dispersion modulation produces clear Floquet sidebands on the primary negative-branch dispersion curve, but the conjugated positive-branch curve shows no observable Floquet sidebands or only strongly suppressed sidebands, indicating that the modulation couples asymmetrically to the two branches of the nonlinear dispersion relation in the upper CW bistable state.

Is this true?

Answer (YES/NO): NO